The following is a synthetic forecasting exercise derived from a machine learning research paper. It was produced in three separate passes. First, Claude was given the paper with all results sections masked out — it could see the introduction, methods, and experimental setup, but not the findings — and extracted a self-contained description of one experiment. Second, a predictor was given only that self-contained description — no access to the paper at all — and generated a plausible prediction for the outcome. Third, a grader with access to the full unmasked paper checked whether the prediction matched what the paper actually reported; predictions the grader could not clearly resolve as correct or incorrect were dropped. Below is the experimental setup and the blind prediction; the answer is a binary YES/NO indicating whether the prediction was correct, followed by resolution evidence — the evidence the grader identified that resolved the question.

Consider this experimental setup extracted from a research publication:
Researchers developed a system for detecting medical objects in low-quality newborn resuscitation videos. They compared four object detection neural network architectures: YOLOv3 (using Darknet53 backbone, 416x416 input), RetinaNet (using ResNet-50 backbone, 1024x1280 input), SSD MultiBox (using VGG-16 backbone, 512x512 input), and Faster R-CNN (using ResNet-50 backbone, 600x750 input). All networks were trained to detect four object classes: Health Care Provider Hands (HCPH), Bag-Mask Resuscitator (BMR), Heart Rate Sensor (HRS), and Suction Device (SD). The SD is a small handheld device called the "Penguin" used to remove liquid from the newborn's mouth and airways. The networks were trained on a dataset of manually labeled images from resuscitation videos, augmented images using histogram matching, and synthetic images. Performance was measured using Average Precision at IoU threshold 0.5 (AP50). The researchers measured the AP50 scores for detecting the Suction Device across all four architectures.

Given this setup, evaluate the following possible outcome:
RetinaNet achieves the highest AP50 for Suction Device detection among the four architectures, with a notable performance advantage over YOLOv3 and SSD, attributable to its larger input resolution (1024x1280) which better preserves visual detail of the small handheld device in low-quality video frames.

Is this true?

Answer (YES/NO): NO